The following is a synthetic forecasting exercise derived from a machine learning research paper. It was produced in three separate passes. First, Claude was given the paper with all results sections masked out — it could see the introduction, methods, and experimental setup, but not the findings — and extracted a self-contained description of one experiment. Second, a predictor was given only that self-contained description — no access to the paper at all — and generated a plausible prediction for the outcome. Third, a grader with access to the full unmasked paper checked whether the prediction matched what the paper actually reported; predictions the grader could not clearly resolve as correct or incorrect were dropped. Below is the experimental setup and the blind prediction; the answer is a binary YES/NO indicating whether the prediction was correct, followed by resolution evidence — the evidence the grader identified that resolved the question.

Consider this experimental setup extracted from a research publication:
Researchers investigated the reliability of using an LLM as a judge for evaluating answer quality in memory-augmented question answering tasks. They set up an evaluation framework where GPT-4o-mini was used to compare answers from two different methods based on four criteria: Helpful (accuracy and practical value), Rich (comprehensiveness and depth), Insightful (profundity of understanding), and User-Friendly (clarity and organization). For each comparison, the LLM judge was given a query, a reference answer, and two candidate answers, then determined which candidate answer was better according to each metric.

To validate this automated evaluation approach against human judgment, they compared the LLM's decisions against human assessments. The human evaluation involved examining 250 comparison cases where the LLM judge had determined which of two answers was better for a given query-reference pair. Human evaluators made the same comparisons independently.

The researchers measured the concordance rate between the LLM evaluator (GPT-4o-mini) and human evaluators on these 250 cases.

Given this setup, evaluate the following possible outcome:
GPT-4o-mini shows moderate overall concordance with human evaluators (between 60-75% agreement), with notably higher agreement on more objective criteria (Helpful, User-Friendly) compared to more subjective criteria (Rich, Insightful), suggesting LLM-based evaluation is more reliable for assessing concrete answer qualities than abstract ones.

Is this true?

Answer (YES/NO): NO